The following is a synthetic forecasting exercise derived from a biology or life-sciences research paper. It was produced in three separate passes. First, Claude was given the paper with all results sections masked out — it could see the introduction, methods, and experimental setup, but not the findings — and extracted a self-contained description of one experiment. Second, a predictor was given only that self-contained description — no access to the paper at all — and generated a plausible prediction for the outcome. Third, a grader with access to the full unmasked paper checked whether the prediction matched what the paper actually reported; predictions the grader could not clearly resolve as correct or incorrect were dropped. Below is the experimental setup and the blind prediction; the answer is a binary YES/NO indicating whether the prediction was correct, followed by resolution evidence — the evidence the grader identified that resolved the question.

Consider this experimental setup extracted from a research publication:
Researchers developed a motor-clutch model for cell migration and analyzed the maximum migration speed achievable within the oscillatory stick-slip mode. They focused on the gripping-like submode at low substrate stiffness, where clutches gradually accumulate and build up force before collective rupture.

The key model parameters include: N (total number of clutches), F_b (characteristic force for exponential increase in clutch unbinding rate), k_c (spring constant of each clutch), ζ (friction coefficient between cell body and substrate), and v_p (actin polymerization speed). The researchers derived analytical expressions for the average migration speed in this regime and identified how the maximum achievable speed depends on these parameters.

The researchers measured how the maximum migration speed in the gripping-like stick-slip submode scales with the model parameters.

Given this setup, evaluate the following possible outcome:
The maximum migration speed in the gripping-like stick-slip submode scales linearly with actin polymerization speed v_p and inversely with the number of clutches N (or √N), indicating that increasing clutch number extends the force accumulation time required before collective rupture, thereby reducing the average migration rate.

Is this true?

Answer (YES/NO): NO